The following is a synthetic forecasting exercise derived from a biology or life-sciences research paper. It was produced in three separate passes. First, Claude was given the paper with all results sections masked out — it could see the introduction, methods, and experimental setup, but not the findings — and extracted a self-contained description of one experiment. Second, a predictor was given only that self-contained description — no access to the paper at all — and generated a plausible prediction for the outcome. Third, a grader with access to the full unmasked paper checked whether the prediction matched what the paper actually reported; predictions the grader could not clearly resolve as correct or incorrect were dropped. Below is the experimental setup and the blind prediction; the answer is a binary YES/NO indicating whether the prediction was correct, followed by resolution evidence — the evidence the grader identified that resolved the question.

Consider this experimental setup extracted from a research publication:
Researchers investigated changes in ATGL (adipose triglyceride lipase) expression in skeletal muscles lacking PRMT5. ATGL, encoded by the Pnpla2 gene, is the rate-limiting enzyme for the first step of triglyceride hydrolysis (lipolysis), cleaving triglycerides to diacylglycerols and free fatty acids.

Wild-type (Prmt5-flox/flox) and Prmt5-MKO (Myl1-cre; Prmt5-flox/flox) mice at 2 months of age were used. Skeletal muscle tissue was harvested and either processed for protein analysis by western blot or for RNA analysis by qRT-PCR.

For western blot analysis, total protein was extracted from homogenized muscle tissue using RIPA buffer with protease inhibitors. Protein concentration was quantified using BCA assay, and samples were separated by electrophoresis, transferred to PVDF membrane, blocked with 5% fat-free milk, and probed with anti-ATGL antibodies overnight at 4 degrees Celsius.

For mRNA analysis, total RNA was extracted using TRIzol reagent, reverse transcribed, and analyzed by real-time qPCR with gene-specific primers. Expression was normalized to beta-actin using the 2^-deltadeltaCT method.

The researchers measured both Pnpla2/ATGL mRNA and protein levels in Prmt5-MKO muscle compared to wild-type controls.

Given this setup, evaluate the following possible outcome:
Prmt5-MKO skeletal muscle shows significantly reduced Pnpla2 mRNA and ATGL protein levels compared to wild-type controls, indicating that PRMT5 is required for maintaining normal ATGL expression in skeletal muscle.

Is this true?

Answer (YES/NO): NO